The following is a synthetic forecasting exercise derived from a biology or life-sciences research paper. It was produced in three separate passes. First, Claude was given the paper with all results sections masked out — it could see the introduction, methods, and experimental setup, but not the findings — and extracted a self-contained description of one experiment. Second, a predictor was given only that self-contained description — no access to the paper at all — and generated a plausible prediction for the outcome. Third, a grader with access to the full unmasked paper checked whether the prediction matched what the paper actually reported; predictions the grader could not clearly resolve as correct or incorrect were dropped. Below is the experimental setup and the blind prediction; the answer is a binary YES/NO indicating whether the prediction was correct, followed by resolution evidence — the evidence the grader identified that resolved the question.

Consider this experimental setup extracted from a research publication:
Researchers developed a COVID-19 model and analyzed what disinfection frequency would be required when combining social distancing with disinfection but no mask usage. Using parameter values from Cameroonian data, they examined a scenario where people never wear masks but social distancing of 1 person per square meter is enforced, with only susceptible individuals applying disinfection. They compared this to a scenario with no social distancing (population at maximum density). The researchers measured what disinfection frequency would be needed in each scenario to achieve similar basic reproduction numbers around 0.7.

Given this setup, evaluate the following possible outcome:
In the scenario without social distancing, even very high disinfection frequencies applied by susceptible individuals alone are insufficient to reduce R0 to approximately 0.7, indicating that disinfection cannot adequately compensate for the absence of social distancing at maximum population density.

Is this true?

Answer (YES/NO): YES